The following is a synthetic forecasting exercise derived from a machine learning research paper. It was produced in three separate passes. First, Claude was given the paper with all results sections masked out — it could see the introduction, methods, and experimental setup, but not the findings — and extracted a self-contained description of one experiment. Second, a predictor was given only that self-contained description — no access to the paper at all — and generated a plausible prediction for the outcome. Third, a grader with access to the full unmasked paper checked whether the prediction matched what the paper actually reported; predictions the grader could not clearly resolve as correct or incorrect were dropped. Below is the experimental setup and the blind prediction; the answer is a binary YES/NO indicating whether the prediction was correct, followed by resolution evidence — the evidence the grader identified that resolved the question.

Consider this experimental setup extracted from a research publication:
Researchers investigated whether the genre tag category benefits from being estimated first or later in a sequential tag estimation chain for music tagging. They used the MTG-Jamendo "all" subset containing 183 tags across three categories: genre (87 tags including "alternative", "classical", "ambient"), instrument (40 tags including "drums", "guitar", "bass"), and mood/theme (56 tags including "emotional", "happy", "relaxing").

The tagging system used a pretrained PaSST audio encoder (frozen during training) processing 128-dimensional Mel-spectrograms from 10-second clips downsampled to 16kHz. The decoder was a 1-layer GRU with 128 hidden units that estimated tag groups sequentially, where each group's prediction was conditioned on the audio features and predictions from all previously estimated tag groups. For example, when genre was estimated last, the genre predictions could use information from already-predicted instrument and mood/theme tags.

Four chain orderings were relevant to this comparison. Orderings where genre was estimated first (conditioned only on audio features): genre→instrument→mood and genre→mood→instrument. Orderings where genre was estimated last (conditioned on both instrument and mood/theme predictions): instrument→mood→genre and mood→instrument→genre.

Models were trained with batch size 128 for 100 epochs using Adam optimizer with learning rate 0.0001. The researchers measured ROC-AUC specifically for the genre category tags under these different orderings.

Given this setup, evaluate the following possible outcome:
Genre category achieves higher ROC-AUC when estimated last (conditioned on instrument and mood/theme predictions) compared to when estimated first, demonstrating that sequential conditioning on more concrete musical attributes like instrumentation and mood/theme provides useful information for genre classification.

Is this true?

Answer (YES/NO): YES